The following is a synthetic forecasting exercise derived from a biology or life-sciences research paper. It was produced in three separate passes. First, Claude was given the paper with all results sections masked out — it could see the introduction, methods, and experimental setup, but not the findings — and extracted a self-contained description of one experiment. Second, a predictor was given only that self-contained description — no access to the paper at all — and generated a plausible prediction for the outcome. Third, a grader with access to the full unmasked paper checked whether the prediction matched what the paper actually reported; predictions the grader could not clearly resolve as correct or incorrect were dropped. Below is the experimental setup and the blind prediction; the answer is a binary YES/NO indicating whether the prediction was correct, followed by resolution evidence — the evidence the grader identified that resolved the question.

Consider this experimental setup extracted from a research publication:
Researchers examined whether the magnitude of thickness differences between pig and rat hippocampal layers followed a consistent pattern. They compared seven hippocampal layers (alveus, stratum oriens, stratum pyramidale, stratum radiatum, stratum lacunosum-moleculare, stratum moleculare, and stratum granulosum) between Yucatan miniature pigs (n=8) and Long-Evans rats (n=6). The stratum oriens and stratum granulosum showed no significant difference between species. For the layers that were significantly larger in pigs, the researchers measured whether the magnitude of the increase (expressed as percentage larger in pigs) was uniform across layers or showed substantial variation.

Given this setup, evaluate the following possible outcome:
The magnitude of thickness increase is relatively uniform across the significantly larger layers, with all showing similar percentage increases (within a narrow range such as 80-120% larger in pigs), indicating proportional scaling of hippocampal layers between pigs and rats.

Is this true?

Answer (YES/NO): NO